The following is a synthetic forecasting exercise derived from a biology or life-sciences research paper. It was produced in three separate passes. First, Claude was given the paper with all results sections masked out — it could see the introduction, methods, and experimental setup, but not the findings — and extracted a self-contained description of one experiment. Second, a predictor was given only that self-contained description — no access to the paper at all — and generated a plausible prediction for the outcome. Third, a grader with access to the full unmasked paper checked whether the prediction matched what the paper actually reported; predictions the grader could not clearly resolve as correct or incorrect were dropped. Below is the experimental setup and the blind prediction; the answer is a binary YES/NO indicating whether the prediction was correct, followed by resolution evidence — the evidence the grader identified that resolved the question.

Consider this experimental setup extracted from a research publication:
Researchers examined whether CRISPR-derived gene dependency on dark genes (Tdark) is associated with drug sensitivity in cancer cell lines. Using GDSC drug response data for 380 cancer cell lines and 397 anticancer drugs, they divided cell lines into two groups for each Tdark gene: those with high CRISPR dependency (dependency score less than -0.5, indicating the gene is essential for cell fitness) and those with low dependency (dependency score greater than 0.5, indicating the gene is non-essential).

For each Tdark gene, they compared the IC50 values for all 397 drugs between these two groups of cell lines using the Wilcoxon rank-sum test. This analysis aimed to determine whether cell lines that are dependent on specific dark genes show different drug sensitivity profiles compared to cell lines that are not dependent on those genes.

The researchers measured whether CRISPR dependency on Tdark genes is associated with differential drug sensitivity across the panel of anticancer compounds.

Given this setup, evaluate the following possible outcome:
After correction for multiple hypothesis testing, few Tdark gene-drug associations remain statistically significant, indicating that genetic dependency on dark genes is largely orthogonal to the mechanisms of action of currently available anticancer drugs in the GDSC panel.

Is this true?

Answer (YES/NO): NO